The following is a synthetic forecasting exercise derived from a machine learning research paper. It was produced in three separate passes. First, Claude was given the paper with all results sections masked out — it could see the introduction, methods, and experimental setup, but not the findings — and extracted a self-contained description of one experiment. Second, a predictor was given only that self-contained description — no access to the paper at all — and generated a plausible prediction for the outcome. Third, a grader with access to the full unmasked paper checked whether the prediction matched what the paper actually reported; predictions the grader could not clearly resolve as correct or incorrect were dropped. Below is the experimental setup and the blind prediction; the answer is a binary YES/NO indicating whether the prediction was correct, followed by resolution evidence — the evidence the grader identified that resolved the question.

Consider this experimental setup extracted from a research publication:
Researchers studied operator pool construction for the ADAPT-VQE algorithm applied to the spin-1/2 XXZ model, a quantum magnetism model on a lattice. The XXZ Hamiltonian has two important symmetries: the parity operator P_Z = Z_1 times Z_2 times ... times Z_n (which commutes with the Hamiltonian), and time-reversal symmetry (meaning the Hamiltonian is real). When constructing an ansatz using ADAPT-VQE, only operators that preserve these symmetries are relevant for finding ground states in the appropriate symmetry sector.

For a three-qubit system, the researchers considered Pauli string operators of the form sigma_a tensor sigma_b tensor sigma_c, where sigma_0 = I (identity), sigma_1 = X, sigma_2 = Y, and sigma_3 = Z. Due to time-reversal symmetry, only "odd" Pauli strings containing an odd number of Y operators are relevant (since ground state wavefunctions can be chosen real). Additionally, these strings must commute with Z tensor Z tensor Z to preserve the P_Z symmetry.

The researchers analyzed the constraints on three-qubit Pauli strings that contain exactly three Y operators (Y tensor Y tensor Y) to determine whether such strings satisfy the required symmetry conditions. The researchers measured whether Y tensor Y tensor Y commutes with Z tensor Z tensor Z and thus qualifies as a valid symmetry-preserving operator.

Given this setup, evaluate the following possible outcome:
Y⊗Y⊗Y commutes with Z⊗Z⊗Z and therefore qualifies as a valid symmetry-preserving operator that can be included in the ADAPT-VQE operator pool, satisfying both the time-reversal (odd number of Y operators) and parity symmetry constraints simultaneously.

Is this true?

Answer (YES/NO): NO